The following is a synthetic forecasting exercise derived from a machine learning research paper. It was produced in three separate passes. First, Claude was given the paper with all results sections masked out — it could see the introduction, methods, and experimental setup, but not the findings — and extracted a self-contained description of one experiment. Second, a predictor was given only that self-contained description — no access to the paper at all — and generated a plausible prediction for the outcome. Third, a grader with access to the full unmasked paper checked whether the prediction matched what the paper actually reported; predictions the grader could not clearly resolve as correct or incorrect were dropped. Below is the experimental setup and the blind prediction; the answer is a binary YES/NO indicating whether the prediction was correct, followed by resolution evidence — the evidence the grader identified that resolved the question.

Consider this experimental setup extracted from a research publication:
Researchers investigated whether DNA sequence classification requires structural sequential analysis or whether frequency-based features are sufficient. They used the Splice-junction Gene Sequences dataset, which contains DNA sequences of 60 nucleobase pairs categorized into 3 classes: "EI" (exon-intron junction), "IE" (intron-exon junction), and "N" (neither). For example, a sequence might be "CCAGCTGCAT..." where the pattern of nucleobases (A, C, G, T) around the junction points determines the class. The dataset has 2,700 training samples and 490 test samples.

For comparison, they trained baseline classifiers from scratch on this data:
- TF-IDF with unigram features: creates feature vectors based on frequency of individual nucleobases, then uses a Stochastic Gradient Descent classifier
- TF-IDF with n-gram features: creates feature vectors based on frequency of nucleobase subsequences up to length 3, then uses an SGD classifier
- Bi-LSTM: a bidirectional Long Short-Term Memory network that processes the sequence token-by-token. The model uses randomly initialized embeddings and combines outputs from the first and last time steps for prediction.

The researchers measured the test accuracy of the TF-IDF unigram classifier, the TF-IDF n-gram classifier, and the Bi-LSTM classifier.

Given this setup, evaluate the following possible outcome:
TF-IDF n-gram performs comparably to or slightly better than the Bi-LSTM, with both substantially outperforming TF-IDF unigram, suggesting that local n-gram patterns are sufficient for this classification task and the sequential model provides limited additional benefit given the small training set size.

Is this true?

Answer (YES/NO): NO